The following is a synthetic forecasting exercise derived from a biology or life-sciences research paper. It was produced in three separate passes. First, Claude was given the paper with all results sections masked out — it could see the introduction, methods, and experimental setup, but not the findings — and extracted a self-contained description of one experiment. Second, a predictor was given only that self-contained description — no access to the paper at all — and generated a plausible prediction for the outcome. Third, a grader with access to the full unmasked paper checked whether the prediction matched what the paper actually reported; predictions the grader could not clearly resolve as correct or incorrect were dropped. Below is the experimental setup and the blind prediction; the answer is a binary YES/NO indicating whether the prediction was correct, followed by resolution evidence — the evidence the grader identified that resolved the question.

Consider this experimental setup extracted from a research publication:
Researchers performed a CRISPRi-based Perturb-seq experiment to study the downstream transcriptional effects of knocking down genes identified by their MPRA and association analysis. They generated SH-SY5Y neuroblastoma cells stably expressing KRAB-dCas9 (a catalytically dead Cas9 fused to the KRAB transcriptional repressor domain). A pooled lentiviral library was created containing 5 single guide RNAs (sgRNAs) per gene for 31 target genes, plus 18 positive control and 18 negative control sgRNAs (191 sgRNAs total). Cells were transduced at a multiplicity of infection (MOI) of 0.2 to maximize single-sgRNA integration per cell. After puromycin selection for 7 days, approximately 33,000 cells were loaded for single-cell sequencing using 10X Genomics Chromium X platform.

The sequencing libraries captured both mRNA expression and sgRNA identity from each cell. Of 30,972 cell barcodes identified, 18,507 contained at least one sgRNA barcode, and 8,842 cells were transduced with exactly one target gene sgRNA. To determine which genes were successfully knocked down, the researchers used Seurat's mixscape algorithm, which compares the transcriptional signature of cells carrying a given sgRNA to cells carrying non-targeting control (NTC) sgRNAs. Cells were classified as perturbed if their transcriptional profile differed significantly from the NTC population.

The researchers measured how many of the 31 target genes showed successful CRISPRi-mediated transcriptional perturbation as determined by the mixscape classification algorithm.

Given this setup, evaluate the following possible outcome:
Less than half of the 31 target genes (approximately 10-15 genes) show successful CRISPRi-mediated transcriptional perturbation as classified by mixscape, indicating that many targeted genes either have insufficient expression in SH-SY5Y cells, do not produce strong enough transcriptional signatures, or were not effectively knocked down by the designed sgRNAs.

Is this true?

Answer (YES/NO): NO